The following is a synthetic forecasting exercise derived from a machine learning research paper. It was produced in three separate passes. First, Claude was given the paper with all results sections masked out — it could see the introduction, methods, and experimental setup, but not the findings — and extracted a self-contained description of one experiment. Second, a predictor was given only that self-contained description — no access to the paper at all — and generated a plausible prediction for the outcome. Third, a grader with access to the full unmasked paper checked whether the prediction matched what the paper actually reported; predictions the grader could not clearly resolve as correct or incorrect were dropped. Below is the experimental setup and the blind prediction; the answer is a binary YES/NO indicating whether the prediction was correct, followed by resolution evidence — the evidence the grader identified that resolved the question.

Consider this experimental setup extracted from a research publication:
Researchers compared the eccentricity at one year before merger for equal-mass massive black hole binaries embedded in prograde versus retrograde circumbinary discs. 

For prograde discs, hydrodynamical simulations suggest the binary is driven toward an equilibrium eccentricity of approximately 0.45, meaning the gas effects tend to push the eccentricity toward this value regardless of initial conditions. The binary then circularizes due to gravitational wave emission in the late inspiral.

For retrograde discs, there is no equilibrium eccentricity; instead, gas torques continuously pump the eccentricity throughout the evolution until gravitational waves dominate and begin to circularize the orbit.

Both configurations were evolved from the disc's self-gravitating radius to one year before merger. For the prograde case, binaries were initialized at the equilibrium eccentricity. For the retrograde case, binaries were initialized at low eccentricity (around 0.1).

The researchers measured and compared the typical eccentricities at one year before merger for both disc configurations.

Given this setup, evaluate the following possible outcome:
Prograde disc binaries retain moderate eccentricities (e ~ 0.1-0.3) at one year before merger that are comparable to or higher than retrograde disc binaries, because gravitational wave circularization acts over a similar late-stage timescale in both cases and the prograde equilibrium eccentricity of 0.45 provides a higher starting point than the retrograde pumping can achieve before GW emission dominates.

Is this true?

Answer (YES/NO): NO